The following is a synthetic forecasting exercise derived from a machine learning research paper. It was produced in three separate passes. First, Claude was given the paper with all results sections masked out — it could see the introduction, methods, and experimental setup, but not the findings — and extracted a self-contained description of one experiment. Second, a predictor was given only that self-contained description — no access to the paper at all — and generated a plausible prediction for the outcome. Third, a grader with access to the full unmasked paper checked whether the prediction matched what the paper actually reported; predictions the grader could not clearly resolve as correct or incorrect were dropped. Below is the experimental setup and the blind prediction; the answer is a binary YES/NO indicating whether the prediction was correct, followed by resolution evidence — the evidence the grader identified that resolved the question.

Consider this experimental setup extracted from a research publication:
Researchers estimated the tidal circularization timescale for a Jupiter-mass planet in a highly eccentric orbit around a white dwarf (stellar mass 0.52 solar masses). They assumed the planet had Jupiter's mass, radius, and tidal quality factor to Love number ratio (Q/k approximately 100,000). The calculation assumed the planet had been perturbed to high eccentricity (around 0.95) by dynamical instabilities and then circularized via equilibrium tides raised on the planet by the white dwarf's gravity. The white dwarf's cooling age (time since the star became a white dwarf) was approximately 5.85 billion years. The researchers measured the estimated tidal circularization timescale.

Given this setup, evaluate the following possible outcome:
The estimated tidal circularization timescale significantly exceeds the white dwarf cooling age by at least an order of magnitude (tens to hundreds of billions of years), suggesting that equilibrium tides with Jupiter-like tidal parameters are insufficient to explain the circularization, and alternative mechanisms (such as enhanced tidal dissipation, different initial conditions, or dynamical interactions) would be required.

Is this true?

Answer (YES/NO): NO